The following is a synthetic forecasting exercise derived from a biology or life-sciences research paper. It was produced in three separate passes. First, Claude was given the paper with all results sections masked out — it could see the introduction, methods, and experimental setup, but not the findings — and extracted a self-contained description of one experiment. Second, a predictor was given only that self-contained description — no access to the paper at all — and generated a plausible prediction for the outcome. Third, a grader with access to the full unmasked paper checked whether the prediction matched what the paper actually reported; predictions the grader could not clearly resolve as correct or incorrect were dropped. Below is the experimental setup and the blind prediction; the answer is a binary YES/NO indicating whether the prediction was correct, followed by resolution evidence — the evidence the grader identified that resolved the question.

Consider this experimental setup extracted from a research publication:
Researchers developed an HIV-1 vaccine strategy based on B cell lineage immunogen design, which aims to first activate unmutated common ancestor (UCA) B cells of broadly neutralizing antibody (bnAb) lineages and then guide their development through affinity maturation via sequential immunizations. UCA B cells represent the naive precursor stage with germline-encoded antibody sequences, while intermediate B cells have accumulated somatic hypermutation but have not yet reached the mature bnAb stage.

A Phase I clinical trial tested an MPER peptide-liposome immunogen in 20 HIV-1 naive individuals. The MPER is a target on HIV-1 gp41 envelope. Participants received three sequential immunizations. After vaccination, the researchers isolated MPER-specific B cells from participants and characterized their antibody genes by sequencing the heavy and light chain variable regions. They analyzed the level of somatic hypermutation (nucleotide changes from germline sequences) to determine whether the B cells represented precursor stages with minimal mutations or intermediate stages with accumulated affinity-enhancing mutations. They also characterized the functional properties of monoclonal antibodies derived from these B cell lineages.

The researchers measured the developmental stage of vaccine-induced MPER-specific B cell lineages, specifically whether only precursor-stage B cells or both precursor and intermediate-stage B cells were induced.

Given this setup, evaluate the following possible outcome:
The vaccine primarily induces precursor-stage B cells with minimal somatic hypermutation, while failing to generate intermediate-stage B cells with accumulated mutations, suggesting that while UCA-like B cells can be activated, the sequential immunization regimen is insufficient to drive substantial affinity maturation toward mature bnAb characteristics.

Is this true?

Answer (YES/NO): NO